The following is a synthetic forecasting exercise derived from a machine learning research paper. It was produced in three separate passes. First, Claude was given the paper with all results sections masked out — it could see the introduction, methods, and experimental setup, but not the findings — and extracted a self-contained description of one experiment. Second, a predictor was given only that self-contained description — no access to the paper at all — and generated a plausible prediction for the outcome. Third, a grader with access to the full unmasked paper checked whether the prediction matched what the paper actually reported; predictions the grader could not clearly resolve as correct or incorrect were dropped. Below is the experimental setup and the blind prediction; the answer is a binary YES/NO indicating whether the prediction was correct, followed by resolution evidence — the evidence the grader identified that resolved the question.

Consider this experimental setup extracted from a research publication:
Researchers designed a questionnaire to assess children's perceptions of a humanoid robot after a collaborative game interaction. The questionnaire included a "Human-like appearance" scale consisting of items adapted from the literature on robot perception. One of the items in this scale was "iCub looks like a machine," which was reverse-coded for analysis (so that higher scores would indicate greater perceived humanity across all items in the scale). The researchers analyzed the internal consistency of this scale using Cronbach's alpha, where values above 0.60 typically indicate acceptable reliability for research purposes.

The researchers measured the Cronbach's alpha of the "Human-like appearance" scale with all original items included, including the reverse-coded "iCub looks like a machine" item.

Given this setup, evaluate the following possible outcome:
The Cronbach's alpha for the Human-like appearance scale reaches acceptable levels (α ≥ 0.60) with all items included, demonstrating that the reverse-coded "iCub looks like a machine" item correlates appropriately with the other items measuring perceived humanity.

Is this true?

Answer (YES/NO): NO